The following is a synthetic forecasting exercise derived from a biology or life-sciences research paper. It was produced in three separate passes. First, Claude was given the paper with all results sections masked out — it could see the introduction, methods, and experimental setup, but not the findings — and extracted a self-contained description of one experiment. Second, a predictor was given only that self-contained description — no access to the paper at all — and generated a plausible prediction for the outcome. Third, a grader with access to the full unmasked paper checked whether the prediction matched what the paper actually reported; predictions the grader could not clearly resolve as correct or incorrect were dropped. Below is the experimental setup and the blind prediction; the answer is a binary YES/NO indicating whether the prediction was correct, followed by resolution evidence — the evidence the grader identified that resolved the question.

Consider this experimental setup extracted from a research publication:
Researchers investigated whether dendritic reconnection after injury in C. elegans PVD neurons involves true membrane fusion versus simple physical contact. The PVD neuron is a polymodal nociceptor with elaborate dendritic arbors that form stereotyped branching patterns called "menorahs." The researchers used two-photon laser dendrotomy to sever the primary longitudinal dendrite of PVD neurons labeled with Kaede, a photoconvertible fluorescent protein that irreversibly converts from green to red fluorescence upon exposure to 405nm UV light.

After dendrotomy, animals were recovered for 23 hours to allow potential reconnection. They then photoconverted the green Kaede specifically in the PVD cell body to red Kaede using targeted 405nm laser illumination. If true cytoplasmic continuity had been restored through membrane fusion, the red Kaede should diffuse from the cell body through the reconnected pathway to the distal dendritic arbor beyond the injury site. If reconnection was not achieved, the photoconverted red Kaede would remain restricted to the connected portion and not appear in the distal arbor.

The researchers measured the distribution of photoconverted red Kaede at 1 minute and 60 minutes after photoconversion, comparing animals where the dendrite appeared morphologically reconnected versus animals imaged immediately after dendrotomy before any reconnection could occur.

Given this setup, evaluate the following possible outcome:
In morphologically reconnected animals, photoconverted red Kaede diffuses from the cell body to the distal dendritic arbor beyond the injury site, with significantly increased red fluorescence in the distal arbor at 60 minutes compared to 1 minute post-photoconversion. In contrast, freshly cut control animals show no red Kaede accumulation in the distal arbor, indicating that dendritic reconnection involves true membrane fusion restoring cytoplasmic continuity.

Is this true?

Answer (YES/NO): NO